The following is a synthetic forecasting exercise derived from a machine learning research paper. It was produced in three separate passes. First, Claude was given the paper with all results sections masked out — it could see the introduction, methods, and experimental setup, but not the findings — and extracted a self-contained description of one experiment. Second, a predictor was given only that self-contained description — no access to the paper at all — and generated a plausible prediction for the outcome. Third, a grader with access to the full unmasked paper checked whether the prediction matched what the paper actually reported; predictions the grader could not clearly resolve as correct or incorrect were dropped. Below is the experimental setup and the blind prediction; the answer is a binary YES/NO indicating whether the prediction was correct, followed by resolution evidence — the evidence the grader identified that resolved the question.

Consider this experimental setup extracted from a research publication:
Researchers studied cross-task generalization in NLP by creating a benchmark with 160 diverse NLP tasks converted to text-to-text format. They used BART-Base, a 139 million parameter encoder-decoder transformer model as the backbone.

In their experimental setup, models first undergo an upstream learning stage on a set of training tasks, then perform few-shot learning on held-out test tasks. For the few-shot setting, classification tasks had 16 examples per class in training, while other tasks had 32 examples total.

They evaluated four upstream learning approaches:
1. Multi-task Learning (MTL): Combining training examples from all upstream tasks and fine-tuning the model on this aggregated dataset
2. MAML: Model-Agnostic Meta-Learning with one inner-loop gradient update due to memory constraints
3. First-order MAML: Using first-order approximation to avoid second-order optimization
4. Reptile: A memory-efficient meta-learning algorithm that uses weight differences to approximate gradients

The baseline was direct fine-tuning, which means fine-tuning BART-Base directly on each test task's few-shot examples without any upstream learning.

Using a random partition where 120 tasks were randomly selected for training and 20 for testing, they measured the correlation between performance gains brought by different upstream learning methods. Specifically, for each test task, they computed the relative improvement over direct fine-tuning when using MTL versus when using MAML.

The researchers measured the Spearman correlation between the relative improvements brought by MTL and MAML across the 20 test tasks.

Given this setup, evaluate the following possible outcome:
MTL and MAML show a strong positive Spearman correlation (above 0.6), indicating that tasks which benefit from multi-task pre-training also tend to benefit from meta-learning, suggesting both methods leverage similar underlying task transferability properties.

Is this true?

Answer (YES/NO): YES